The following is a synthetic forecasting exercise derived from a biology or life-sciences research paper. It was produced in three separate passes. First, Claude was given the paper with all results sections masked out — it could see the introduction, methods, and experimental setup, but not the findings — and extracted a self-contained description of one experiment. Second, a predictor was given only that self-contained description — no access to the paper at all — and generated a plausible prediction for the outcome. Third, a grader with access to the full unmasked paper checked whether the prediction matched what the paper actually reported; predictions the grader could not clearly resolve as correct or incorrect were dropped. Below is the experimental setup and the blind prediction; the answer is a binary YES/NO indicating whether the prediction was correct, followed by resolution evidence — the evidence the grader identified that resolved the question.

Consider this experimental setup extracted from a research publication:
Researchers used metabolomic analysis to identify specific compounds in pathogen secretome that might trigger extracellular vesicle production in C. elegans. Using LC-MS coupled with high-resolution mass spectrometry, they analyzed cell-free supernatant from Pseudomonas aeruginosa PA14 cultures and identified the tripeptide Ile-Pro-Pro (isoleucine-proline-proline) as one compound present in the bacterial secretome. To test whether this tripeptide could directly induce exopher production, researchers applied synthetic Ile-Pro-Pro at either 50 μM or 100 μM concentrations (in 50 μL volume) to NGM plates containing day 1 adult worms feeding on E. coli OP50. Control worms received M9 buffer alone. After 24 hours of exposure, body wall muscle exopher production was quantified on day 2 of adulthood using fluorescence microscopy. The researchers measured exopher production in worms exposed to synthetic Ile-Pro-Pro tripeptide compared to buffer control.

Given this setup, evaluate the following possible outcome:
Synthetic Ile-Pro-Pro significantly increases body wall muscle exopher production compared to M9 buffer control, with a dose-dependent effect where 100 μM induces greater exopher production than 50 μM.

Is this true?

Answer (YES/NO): YES